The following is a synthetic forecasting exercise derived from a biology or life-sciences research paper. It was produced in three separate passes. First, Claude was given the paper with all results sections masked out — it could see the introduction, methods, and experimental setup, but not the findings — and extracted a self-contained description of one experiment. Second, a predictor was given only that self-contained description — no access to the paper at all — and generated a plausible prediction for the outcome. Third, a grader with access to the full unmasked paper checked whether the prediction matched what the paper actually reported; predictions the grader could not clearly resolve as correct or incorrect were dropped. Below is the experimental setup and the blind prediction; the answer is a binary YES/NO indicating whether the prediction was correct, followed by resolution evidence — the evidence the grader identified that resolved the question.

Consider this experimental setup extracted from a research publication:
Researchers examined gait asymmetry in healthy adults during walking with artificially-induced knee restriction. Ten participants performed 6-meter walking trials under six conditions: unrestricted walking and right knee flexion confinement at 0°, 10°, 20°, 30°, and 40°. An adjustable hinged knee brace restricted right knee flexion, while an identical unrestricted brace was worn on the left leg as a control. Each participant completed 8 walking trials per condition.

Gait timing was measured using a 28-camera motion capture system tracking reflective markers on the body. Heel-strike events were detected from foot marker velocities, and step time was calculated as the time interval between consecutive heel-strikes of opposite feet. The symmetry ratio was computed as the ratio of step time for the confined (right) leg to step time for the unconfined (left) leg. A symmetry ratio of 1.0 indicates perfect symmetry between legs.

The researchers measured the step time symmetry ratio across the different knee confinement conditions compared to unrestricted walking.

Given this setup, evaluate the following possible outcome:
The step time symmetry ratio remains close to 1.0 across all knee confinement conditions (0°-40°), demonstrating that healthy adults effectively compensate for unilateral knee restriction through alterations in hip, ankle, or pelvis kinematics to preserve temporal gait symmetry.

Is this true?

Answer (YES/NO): NO